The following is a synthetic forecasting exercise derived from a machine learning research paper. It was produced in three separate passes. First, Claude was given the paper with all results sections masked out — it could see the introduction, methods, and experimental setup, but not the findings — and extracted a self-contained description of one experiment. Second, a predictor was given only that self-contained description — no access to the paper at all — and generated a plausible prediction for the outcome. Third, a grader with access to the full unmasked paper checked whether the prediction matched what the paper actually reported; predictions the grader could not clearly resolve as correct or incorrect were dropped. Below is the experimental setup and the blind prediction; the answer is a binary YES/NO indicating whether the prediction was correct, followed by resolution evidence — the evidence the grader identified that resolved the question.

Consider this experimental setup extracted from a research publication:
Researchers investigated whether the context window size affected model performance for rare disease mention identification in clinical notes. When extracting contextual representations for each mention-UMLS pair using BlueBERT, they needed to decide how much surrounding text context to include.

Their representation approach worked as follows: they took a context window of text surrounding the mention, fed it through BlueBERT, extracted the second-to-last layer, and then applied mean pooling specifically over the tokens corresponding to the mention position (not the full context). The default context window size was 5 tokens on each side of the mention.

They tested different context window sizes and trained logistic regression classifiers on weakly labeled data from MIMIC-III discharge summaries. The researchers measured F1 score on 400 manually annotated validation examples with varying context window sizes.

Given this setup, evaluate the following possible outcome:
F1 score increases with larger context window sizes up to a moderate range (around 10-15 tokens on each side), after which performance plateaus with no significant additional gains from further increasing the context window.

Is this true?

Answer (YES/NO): NO